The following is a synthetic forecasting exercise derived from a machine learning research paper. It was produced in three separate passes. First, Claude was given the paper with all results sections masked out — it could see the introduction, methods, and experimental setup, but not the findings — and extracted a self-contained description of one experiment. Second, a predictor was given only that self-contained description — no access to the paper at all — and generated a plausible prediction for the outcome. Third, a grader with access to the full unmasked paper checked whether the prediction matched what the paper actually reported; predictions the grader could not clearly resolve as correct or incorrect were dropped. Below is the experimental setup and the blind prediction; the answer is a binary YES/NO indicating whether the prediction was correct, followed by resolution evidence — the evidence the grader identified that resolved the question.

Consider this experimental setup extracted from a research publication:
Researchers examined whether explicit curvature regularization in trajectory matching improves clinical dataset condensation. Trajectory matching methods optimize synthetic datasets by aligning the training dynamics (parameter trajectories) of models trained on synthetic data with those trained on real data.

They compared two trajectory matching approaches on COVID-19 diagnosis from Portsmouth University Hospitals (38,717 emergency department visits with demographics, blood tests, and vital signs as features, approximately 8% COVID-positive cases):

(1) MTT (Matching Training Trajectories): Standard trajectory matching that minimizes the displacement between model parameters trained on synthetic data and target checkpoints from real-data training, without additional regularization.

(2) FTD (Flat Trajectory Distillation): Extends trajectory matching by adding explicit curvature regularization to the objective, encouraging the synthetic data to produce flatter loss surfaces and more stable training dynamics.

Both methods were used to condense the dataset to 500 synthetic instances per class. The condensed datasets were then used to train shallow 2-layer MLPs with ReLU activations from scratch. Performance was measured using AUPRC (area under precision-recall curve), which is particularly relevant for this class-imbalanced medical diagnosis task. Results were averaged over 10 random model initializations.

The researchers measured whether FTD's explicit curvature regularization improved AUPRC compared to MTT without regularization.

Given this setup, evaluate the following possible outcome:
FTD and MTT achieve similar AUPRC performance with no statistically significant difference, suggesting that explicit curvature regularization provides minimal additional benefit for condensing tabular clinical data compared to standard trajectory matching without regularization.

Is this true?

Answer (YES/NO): NO